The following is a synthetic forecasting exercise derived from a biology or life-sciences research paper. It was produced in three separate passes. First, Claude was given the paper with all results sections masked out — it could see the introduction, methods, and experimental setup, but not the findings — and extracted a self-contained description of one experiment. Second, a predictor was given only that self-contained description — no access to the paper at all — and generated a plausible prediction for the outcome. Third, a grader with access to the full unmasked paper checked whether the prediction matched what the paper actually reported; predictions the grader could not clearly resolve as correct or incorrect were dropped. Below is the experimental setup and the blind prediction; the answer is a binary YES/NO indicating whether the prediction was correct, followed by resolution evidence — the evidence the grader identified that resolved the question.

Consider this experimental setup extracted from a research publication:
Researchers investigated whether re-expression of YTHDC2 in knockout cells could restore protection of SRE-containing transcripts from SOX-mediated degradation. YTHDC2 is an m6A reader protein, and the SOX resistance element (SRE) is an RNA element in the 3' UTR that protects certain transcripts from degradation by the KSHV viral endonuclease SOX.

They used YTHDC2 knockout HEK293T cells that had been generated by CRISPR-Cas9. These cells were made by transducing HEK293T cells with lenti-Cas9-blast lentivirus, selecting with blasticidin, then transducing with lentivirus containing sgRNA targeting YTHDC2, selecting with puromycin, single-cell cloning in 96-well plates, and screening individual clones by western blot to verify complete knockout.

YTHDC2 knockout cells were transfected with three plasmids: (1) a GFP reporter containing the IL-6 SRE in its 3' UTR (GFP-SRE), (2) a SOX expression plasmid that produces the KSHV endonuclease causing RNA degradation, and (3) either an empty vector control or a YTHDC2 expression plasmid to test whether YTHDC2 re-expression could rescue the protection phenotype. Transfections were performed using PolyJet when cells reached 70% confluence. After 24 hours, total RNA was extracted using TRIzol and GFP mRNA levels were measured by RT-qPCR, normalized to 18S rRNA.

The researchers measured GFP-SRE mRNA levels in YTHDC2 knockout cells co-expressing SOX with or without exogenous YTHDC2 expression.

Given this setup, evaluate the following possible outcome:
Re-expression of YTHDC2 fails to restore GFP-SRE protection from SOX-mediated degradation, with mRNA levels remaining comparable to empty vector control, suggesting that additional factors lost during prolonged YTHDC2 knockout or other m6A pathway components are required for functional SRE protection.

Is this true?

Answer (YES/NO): NO